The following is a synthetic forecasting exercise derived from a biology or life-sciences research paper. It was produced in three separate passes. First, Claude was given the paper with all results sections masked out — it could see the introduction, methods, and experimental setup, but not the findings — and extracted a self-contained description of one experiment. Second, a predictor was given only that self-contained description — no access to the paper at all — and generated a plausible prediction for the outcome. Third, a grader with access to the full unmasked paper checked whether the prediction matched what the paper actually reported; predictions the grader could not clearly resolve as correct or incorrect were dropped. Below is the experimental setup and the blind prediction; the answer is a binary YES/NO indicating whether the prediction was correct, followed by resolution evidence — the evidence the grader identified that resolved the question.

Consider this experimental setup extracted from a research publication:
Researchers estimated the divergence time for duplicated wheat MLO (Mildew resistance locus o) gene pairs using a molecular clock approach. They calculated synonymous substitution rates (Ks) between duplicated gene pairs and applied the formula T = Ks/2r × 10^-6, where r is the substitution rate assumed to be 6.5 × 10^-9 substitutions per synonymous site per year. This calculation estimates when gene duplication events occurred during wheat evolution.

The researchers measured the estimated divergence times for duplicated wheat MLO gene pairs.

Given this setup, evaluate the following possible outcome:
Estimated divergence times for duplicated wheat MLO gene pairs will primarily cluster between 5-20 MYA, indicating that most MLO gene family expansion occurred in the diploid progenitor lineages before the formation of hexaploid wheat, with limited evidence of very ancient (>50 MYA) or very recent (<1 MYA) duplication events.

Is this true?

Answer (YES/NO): NO